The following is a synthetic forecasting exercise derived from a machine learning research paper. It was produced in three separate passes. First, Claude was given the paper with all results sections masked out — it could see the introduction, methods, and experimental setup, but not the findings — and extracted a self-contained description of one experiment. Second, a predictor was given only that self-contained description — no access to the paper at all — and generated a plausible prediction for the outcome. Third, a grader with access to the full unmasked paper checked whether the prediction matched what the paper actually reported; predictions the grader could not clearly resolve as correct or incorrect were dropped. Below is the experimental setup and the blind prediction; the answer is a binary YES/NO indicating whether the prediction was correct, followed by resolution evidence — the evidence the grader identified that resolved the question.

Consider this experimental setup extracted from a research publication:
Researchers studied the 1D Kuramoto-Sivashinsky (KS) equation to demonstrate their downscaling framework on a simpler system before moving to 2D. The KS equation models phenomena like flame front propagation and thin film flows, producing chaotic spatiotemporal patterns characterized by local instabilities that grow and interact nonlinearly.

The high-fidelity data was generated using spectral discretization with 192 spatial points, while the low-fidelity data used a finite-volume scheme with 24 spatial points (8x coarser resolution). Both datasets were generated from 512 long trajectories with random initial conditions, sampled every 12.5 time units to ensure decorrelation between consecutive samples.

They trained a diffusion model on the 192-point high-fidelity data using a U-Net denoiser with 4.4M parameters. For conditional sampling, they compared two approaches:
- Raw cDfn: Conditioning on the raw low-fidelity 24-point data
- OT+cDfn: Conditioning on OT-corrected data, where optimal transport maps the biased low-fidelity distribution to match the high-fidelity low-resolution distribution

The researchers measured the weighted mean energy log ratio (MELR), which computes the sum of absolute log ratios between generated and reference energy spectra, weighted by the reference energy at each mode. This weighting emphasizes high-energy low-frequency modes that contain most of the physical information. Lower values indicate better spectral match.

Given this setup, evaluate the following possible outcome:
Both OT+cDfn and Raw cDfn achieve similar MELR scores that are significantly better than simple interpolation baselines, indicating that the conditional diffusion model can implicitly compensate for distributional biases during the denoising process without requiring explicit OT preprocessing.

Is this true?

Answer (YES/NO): NO